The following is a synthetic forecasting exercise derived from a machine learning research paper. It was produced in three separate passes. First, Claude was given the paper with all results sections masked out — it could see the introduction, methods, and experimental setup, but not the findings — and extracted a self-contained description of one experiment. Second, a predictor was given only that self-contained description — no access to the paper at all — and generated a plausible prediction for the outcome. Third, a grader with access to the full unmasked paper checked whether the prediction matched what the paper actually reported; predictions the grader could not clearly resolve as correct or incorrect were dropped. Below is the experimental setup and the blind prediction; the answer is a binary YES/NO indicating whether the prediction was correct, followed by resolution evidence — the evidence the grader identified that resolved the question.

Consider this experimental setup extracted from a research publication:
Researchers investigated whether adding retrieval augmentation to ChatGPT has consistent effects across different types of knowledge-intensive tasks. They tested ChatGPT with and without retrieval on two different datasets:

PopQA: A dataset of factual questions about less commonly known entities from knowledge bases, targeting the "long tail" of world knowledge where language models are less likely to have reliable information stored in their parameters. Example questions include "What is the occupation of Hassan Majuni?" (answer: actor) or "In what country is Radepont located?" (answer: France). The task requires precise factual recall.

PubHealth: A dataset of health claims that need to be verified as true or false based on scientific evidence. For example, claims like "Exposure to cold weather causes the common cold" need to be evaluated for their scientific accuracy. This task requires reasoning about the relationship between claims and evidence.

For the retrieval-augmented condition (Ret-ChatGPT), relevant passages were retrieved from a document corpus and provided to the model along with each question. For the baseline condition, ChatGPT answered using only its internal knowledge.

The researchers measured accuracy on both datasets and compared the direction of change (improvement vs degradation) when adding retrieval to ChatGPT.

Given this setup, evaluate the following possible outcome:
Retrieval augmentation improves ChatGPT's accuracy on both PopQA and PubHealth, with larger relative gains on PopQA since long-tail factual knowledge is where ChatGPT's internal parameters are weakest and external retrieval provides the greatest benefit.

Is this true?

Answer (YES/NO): NO